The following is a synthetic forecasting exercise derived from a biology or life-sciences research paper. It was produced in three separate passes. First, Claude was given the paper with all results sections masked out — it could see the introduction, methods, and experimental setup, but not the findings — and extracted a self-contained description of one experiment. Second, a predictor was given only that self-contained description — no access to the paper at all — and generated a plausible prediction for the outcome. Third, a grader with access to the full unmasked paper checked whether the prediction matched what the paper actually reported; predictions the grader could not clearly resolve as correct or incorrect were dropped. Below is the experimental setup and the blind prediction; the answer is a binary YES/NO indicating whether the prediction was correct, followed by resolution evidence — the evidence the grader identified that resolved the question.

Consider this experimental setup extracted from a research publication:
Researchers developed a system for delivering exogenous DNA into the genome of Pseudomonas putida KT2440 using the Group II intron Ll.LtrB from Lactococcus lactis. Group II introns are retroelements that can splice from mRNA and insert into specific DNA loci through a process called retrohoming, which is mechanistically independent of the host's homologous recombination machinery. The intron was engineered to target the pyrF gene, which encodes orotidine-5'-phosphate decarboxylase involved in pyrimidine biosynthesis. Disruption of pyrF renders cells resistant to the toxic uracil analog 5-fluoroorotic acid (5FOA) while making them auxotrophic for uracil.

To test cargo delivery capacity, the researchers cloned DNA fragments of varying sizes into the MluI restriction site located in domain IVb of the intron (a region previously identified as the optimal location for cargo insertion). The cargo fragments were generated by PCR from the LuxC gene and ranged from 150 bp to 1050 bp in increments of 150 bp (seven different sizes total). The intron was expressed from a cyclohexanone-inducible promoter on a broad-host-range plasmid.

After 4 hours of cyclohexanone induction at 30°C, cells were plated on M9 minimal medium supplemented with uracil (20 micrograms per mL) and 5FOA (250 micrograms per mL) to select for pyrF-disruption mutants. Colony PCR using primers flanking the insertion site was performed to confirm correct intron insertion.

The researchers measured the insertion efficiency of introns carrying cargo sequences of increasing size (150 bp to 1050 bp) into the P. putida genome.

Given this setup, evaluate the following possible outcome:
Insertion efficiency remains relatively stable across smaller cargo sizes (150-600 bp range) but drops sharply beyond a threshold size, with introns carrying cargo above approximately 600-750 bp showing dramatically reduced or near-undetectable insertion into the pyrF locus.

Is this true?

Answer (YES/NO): YES